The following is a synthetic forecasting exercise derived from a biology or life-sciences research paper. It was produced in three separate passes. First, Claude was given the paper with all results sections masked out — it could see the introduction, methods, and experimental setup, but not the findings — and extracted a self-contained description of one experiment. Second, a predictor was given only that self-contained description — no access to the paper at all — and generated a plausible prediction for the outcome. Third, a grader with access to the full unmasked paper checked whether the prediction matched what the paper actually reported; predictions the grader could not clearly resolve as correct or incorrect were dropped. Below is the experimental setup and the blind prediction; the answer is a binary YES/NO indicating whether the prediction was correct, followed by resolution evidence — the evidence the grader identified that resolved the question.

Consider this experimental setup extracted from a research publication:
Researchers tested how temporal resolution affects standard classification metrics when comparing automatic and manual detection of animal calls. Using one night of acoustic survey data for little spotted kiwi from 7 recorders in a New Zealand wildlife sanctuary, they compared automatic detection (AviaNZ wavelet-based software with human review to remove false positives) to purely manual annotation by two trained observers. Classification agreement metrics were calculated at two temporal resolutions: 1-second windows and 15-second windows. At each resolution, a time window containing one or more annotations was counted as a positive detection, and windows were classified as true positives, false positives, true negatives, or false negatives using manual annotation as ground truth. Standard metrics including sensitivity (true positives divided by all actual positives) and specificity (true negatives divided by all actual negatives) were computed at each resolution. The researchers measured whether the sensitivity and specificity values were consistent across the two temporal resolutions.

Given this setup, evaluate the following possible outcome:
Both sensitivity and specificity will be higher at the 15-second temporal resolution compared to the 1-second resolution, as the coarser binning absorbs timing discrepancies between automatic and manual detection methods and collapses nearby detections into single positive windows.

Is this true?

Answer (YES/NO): NO